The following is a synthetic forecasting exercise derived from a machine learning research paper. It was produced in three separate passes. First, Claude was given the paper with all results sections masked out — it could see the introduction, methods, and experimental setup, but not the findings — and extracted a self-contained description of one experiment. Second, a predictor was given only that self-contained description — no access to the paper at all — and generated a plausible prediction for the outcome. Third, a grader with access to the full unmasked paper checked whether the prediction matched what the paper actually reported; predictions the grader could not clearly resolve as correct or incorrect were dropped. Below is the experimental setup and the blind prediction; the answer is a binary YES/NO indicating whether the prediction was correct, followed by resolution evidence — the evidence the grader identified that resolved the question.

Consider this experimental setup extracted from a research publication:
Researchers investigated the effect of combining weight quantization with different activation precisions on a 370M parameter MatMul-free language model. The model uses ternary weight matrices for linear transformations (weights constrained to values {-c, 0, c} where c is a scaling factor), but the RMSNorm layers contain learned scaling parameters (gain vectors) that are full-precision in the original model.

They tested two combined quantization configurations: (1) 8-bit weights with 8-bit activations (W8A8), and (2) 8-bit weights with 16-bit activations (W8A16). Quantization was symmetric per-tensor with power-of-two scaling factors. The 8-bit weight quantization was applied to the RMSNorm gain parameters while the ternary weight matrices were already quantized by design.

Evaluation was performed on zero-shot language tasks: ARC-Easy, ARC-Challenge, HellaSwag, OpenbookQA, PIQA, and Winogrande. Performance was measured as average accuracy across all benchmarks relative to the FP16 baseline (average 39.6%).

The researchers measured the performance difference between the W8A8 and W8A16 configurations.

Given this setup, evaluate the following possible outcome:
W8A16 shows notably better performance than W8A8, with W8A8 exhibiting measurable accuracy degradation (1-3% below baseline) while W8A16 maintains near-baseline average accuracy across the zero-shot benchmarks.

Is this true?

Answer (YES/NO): YES